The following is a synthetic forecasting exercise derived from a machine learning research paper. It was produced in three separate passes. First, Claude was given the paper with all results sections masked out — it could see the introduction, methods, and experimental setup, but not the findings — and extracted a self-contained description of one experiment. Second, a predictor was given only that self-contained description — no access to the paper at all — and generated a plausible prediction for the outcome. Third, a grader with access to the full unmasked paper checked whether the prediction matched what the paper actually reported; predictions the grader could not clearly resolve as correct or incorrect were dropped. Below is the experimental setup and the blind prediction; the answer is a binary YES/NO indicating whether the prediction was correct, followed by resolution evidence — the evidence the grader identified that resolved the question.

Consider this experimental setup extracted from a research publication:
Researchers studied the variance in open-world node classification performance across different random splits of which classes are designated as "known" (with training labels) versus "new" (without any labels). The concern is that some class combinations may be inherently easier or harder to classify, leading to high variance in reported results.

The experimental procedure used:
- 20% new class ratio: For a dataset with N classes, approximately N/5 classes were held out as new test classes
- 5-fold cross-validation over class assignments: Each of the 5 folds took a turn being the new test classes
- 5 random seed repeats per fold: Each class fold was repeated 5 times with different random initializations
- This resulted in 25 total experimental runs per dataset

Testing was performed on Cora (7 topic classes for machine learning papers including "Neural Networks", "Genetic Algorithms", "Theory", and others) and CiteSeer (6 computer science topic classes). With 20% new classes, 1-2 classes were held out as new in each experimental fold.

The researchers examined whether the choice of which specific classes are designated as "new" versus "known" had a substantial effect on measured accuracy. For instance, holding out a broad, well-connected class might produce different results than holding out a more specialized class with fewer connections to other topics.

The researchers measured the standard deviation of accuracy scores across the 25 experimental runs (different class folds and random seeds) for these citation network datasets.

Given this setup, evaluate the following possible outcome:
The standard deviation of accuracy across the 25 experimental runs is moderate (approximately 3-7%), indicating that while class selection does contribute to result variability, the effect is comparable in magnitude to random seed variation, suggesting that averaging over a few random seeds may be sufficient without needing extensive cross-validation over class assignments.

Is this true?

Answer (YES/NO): NO